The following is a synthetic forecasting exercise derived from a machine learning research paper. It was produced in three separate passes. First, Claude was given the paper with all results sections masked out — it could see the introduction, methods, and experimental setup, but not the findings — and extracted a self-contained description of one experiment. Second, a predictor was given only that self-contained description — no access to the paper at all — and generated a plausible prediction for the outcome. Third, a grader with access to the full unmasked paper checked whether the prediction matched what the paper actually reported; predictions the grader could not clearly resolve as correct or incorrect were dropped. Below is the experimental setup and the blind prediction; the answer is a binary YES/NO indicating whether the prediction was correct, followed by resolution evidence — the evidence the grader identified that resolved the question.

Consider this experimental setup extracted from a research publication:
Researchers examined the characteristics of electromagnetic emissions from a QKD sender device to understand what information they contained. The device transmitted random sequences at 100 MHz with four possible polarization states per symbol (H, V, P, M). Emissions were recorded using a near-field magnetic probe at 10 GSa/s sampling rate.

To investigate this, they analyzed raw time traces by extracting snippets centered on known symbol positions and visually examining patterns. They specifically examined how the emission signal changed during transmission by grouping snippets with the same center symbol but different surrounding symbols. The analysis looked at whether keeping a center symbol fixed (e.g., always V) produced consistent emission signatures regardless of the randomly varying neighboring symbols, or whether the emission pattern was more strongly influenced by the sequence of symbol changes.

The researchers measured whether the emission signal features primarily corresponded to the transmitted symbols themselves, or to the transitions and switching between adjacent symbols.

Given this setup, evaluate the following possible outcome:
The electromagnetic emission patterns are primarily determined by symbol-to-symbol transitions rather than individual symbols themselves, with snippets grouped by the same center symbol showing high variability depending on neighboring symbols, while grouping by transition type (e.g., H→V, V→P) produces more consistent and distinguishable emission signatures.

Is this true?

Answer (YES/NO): YES